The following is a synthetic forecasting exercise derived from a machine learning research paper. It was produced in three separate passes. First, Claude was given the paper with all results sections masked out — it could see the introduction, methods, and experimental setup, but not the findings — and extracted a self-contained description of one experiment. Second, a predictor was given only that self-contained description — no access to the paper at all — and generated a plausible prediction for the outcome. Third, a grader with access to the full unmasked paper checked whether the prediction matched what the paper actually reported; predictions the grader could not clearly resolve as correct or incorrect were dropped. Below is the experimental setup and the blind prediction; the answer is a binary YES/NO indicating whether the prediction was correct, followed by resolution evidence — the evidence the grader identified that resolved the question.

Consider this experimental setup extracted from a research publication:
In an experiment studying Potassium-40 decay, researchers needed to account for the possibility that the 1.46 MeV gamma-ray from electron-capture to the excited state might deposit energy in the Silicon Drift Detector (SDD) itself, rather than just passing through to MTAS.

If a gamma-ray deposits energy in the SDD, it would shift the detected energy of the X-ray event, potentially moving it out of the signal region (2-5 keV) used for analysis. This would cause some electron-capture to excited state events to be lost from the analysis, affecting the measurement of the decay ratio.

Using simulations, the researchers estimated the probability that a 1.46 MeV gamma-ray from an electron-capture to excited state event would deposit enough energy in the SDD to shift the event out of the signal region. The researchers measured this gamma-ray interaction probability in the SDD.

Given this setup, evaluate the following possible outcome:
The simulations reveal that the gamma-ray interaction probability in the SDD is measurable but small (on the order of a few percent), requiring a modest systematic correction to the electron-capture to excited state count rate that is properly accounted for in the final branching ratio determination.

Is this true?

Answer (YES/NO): NO